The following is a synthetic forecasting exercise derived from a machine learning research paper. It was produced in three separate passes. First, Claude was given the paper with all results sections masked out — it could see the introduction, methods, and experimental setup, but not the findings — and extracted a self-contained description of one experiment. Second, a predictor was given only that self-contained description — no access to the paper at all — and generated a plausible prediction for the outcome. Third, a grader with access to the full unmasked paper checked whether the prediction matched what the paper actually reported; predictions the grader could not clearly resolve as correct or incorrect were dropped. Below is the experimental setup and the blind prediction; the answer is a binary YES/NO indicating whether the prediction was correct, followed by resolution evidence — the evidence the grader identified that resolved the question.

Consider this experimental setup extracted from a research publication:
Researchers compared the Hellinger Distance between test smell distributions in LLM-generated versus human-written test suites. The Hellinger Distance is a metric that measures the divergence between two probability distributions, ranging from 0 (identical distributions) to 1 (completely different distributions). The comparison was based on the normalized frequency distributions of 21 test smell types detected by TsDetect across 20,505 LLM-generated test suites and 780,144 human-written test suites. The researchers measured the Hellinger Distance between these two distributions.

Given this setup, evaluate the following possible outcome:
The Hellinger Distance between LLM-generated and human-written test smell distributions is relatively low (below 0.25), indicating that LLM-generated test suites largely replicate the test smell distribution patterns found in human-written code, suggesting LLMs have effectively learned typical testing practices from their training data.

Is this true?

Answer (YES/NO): NO